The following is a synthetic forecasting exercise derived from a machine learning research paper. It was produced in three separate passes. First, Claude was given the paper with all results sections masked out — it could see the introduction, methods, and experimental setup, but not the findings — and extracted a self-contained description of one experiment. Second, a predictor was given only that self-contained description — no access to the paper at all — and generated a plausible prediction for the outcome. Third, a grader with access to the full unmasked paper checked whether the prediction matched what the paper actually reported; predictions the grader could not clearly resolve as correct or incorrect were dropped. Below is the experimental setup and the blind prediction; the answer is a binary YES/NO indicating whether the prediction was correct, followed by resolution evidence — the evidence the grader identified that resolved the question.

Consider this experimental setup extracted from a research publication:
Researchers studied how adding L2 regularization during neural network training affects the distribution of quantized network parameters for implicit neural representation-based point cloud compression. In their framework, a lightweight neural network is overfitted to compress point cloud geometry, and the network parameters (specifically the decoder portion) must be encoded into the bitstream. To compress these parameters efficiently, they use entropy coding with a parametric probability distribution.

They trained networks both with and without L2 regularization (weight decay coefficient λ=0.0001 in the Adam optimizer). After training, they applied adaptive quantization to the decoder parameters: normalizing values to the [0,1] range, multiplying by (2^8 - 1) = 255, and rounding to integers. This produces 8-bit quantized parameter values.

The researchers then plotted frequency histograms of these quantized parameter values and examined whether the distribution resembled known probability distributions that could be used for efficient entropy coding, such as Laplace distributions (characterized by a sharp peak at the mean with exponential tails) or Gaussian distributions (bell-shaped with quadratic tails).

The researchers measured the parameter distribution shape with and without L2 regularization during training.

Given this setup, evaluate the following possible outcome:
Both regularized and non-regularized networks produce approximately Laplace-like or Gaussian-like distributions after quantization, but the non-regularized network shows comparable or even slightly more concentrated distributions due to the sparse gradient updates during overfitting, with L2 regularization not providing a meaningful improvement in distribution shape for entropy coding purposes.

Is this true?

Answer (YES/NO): NO